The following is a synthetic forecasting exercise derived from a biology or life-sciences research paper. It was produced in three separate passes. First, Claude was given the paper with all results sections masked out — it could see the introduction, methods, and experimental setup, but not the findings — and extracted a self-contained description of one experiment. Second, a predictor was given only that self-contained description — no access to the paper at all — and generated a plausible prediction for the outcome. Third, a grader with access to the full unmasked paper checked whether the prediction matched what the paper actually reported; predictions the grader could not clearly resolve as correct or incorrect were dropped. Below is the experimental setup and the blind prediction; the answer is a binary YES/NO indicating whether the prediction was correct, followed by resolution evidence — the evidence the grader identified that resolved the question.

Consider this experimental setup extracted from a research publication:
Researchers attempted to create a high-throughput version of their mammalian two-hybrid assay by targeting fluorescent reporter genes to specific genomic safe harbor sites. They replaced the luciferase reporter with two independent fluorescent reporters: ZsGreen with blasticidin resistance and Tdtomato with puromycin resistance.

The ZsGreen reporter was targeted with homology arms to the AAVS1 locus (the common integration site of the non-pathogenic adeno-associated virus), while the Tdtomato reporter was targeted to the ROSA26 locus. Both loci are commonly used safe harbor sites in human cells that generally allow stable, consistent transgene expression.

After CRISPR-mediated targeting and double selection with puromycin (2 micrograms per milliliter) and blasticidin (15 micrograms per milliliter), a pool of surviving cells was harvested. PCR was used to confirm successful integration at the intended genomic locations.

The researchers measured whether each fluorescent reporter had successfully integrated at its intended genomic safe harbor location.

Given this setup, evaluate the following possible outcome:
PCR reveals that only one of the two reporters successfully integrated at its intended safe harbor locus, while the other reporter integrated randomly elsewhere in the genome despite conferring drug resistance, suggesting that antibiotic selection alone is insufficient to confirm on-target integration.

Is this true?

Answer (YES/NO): NO